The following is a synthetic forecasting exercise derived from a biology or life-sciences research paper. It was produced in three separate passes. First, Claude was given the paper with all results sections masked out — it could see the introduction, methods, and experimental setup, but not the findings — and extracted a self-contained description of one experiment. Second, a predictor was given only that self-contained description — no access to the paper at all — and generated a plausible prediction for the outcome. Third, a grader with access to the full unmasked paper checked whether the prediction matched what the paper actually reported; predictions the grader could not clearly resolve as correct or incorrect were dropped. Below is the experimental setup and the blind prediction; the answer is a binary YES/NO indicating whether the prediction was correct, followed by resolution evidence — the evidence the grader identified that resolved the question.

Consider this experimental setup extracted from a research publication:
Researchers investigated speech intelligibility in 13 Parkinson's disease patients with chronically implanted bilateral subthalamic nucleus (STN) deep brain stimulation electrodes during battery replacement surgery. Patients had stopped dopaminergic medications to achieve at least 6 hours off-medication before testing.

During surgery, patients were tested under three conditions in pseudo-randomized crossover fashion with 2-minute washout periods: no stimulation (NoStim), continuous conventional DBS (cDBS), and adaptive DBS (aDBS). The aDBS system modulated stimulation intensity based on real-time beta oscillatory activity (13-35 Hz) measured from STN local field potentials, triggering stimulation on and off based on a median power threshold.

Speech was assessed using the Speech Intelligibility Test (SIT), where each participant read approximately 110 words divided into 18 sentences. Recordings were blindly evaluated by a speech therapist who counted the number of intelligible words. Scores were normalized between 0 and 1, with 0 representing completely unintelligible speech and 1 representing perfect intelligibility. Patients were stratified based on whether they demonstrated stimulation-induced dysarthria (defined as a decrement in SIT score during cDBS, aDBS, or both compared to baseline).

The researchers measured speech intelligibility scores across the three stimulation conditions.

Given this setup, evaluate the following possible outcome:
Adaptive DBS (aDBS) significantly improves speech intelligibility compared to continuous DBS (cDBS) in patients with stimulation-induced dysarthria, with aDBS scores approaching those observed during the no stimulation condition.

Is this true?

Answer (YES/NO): NO